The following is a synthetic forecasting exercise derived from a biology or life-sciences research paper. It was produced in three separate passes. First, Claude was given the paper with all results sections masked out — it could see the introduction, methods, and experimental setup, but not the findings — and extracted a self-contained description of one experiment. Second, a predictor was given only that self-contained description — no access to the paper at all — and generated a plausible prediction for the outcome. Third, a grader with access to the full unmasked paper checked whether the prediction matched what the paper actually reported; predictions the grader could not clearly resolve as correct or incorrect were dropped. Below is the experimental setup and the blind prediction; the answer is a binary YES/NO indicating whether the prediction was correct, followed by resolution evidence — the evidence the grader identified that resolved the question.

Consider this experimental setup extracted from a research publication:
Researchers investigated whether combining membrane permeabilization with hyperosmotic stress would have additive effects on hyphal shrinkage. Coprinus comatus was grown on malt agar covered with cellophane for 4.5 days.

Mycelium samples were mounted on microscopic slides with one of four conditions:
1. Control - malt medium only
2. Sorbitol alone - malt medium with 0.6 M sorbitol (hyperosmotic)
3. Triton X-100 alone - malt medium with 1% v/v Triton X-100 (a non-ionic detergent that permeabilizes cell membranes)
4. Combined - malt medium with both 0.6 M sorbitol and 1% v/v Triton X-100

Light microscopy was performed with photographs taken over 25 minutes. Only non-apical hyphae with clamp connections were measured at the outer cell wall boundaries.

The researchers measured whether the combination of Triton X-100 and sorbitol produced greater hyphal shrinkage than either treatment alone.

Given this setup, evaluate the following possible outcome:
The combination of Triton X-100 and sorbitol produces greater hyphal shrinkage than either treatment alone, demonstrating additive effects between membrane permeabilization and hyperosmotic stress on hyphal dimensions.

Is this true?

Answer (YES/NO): NO